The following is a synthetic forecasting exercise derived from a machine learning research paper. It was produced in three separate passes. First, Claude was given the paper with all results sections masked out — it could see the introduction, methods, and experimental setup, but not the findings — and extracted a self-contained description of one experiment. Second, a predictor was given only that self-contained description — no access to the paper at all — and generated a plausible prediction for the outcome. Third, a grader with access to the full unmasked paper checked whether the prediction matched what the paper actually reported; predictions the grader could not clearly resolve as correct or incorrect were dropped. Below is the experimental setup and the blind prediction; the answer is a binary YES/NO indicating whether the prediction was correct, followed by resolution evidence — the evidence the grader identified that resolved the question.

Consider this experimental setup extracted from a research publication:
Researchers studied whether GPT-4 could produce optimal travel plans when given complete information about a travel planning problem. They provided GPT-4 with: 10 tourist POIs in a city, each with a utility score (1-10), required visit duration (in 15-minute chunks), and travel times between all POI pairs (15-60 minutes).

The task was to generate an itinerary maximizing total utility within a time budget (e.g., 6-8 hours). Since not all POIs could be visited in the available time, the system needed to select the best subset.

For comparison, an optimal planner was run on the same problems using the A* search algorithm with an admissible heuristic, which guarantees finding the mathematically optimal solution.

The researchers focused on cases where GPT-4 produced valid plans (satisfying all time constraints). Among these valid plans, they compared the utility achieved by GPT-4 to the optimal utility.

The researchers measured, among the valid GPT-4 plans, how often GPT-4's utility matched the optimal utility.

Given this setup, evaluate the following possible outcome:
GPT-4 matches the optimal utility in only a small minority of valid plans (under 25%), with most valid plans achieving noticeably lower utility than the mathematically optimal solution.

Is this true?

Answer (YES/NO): YES